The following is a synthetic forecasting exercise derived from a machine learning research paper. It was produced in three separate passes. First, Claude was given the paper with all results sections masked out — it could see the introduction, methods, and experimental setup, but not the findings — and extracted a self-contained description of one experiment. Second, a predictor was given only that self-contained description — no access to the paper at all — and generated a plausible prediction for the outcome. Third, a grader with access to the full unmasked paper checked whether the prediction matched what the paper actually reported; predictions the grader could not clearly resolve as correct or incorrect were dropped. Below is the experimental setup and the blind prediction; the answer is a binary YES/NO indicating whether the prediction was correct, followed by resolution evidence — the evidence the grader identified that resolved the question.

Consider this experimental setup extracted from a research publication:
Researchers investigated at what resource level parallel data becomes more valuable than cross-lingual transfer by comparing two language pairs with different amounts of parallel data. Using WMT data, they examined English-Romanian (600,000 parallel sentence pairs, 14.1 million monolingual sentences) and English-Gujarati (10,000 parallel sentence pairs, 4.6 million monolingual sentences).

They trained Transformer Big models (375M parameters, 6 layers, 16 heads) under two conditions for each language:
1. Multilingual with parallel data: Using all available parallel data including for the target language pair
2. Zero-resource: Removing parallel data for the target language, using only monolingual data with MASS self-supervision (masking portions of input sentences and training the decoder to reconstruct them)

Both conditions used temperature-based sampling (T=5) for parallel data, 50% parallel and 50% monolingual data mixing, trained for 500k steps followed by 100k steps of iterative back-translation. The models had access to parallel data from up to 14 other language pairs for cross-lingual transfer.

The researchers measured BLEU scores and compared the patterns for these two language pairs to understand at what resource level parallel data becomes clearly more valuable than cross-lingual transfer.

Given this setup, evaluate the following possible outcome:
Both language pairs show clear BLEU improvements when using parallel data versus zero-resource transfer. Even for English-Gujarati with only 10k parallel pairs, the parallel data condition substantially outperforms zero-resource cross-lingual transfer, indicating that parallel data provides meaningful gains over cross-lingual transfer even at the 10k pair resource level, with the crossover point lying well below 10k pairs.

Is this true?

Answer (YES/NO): NO